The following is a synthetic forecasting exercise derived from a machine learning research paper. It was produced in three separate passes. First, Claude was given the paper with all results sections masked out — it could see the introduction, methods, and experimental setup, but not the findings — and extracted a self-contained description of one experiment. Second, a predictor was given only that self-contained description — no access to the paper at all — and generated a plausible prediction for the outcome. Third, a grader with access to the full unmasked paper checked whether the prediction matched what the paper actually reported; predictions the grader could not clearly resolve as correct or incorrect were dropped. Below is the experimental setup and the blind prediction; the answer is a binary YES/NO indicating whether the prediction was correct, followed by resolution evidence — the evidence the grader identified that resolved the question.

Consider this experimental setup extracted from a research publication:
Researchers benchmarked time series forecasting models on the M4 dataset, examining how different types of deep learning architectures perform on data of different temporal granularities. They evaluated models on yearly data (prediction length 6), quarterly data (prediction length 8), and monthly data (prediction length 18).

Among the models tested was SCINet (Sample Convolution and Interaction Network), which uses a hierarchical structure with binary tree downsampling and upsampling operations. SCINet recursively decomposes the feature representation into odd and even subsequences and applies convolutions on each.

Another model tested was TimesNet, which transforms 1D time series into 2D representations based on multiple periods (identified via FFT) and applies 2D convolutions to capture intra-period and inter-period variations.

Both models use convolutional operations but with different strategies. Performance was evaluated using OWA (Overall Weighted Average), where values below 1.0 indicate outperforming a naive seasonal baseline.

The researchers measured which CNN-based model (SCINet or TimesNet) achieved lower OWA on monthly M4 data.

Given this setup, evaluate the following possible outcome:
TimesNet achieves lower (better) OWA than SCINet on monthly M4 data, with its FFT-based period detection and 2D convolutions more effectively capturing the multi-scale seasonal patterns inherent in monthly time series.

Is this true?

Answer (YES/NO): YES